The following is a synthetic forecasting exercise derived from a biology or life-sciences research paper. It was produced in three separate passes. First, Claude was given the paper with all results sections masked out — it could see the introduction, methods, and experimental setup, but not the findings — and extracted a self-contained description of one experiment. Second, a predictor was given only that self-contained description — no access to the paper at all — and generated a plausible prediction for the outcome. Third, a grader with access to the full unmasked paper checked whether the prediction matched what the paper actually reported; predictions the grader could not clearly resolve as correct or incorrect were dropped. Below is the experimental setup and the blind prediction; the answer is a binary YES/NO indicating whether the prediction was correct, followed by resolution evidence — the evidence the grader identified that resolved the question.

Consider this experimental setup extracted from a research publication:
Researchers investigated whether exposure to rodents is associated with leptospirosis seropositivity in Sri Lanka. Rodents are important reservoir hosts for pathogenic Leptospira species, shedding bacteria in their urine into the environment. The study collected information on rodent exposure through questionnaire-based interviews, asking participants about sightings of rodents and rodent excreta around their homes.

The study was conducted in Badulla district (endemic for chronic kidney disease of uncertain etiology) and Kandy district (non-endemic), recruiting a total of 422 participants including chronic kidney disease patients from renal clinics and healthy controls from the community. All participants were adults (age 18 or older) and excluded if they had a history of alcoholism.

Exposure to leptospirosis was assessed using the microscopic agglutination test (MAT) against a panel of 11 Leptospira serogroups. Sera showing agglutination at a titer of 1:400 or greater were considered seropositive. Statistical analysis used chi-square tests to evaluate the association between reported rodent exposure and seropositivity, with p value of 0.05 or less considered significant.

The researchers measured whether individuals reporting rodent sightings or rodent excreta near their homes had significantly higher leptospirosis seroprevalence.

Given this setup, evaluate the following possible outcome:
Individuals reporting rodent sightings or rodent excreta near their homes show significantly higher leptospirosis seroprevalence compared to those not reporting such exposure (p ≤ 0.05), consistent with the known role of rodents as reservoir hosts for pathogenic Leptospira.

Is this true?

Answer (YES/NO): NO